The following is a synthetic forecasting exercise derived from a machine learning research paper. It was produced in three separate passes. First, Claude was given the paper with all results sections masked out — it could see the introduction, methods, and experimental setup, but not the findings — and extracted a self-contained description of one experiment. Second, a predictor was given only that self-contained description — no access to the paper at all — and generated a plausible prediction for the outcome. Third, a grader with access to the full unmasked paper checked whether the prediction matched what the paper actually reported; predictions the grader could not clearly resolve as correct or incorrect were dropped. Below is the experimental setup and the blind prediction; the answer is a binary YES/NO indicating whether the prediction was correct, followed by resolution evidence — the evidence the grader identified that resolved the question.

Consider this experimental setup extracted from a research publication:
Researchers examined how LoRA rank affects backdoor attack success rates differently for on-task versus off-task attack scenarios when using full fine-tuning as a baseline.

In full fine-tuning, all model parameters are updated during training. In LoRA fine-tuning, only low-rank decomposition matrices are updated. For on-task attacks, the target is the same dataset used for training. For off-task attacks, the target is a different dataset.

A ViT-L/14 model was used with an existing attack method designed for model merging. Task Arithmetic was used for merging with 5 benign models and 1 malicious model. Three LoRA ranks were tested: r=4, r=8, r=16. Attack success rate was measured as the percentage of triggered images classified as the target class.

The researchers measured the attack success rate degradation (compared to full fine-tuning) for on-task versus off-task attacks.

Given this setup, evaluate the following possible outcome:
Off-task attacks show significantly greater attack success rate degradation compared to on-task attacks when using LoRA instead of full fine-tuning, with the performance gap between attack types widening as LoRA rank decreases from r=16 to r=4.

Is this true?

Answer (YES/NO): NO